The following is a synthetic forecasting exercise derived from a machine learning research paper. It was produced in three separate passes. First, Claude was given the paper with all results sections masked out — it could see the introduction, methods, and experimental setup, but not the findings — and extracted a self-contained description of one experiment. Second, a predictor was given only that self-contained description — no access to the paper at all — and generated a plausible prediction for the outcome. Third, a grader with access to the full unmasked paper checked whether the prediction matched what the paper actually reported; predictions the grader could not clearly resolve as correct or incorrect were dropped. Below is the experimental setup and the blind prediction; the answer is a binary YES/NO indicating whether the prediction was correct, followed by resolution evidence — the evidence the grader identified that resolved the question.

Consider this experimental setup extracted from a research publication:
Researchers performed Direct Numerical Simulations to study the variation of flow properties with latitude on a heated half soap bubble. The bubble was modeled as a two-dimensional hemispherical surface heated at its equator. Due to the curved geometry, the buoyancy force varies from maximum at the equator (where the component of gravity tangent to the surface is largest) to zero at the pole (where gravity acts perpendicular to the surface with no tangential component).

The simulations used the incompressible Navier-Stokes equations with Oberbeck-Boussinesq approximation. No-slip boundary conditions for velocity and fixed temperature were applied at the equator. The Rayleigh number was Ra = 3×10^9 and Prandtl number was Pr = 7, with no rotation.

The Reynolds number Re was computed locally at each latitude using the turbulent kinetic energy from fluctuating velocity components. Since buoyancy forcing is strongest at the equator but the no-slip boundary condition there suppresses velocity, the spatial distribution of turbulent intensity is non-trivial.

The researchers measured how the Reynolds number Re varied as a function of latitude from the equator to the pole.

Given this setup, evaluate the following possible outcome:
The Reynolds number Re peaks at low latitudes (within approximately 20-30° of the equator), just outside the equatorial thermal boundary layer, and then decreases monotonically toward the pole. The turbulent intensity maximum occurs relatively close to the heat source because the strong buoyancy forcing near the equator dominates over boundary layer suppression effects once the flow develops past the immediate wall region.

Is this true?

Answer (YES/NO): NO